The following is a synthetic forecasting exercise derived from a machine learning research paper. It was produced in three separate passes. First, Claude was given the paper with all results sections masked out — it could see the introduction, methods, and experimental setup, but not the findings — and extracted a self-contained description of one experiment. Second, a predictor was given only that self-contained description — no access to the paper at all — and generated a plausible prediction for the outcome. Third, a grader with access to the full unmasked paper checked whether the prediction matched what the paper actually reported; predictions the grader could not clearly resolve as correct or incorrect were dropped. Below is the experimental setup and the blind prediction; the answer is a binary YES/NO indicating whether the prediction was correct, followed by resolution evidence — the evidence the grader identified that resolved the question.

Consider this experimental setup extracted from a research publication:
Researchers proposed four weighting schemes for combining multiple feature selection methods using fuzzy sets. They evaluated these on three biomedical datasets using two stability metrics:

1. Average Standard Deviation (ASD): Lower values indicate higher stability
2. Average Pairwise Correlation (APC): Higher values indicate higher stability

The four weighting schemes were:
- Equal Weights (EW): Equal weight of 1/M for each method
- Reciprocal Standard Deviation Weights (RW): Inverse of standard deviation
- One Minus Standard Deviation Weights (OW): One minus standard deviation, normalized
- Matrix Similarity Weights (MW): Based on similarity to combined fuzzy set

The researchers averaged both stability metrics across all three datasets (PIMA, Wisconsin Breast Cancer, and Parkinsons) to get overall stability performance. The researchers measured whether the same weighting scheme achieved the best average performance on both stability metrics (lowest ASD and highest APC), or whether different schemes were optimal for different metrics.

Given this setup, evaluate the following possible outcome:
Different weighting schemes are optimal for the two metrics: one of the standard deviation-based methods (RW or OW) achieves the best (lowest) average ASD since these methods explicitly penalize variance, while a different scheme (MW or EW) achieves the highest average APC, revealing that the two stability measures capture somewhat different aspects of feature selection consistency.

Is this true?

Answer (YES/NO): NO